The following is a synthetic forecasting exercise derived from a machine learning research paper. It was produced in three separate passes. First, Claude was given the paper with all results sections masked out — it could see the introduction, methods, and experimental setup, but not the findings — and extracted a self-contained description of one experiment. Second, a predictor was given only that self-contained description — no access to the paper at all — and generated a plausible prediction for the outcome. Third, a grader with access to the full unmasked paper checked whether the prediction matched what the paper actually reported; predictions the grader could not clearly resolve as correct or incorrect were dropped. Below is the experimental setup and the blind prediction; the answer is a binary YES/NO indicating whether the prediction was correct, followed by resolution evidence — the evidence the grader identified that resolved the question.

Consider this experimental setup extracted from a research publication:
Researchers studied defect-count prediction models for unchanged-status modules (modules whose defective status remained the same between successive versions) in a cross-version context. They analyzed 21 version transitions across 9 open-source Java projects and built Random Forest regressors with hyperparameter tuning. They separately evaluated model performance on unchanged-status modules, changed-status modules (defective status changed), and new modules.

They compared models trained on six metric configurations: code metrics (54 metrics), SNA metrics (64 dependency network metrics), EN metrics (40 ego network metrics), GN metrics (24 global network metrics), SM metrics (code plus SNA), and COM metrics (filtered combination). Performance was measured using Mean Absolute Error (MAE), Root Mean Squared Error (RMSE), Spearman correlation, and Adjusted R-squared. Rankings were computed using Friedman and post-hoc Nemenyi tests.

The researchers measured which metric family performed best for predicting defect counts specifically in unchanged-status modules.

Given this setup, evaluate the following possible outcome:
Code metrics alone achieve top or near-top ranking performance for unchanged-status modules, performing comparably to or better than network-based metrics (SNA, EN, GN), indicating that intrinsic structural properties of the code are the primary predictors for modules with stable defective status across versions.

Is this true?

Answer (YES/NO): YES